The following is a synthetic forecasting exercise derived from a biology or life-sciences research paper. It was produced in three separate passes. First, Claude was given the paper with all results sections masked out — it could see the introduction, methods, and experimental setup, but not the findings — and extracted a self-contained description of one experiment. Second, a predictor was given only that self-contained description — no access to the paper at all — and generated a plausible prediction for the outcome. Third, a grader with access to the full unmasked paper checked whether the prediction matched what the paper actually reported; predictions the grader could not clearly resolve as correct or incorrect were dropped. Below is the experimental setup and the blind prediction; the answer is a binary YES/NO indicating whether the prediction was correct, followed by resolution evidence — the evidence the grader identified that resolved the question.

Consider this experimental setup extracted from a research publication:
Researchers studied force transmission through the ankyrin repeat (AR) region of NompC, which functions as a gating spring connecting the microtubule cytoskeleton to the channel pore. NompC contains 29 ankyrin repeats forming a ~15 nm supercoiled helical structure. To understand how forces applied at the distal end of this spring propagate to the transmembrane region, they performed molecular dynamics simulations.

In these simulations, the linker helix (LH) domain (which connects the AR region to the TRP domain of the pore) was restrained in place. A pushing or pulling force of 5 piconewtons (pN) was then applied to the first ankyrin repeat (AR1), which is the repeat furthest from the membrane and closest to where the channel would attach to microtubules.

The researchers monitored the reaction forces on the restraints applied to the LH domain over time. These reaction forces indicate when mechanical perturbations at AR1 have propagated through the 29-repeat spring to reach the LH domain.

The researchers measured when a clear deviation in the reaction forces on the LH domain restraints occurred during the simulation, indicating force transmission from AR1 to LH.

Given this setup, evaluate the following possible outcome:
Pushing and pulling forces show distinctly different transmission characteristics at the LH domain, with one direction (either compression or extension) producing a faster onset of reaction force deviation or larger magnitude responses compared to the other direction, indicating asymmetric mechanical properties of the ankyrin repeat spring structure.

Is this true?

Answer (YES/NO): YES